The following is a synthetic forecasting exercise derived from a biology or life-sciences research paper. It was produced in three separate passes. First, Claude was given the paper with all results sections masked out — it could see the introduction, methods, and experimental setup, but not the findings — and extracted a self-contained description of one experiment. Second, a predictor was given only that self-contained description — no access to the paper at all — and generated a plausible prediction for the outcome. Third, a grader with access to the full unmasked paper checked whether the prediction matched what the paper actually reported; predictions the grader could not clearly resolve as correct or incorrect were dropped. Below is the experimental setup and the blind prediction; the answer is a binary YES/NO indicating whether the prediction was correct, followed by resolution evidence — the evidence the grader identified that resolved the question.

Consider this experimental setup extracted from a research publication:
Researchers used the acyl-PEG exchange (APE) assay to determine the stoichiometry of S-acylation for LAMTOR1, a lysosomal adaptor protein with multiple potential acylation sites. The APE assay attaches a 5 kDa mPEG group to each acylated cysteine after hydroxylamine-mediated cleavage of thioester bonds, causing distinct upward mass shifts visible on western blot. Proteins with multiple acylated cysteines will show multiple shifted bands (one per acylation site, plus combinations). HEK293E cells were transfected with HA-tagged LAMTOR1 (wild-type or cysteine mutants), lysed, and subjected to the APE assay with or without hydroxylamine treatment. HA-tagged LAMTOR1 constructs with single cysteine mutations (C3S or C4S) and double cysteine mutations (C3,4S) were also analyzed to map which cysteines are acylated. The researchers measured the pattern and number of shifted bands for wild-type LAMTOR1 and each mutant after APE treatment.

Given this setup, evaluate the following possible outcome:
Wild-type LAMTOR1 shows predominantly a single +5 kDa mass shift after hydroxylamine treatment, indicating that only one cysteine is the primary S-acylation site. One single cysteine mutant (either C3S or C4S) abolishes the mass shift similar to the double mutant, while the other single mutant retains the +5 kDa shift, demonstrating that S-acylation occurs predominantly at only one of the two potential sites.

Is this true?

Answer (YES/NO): NO